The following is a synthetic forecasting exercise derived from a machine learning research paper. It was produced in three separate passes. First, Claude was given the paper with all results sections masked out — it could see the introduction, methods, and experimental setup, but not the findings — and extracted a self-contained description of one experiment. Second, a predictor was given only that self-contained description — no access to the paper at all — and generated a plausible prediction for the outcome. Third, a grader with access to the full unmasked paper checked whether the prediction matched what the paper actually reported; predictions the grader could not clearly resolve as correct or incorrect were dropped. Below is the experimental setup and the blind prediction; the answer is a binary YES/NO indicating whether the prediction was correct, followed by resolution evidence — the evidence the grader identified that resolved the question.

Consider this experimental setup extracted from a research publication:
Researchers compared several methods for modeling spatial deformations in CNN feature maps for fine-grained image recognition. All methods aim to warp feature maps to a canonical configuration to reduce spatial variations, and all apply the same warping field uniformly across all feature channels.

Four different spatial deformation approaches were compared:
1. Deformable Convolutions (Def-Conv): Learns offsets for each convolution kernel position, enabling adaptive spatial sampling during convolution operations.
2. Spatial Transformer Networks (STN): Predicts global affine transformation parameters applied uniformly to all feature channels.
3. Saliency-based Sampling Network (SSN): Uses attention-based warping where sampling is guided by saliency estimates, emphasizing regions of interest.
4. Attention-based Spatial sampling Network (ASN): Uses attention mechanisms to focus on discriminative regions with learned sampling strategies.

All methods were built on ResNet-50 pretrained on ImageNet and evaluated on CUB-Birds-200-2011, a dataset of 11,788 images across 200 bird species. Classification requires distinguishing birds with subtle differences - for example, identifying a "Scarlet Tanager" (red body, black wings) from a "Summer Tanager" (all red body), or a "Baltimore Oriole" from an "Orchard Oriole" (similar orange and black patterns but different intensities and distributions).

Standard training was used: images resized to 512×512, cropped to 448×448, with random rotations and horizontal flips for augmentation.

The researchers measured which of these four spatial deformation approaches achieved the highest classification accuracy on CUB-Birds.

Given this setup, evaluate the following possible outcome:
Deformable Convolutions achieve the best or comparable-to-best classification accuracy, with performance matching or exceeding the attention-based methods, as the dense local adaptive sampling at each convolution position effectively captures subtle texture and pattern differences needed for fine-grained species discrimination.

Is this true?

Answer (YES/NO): NO